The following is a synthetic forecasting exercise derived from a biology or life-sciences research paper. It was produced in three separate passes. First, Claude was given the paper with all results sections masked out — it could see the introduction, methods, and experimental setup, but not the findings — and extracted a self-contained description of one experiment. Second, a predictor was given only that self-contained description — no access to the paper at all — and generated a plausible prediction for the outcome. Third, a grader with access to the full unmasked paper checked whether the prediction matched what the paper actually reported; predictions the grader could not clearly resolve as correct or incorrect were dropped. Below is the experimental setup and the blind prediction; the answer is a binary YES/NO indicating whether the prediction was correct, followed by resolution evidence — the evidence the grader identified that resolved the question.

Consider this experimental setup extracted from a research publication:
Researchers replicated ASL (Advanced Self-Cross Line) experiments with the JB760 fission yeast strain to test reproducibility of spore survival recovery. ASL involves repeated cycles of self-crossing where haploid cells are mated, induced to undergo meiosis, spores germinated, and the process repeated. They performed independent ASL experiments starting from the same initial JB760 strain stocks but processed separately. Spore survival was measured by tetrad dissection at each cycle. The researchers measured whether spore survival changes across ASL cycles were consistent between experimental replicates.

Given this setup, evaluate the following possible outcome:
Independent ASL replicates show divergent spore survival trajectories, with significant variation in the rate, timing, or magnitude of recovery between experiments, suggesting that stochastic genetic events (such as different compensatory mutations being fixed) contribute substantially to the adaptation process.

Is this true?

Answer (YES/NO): NO